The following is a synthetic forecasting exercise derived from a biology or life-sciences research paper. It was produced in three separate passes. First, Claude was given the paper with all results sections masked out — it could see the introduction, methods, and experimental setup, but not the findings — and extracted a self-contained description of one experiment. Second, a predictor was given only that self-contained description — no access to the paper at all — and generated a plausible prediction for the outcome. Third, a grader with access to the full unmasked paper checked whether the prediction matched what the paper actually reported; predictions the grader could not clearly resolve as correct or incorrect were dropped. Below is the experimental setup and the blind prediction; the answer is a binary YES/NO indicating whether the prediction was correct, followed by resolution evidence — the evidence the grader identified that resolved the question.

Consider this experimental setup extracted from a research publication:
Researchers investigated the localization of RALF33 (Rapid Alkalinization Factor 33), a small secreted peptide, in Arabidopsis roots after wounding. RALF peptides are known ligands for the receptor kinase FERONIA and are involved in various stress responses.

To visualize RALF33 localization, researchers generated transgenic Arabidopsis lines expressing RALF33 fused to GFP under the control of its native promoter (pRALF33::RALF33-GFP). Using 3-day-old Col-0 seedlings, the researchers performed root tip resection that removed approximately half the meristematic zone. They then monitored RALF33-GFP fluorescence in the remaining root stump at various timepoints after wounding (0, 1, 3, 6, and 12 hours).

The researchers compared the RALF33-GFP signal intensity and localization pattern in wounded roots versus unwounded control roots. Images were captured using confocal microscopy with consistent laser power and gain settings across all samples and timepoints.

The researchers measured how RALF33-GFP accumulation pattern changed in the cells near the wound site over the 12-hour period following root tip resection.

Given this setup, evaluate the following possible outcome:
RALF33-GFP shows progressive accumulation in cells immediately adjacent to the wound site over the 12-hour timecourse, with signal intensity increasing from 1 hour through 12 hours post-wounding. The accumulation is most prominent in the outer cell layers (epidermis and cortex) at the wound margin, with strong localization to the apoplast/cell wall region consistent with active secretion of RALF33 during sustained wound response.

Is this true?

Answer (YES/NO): NO